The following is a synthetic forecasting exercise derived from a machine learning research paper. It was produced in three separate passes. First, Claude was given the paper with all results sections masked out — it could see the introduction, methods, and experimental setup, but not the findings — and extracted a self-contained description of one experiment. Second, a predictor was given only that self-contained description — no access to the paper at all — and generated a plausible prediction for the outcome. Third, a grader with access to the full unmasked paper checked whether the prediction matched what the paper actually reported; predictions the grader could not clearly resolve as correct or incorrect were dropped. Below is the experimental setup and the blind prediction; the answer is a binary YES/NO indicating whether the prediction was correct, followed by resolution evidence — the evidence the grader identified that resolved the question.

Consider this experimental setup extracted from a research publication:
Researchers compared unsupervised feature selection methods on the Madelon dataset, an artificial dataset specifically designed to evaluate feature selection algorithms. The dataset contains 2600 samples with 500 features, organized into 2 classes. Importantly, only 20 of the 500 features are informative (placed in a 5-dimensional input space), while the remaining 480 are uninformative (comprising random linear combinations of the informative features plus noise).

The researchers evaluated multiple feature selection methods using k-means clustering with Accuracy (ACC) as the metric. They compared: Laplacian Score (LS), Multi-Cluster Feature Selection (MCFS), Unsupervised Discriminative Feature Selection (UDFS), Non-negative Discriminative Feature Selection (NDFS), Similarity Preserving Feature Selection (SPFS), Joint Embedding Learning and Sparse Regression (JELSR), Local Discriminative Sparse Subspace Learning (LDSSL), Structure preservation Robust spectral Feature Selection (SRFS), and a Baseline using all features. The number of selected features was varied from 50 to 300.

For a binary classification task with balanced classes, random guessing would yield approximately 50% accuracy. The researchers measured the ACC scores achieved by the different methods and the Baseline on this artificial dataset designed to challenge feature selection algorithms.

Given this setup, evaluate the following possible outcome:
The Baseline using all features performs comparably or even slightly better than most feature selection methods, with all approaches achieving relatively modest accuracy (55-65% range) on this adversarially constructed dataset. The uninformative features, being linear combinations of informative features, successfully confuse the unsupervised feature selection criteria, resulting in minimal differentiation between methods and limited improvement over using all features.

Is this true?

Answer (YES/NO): NO